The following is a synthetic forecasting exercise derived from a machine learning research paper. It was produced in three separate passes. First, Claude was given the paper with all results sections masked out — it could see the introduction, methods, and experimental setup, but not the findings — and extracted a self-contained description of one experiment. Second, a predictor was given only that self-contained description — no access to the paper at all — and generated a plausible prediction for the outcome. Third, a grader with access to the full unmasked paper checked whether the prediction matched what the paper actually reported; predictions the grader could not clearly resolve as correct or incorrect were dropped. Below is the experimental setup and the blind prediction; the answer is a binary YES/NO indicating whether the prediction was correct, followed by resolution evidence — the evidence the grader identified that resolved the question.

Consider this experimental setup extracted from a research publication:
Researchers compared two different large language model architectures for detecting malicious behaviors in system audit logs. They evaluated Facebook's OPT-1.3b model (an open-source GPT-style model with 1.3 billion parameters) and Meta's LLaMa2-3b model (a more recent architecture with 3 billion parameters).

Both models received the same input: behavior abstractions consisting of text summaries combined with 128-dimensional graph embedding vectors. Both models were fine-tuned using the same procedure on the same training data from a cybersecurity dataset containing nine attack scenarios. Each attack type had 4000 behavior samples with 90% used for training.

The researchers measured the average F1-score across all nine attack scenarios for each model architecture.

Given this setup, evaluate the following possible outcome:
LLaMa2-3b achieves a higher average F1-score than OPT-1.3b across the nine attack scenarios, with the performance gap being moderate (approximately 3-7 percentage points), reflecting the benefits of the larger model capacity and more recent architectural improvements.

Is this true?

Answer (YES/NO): NO